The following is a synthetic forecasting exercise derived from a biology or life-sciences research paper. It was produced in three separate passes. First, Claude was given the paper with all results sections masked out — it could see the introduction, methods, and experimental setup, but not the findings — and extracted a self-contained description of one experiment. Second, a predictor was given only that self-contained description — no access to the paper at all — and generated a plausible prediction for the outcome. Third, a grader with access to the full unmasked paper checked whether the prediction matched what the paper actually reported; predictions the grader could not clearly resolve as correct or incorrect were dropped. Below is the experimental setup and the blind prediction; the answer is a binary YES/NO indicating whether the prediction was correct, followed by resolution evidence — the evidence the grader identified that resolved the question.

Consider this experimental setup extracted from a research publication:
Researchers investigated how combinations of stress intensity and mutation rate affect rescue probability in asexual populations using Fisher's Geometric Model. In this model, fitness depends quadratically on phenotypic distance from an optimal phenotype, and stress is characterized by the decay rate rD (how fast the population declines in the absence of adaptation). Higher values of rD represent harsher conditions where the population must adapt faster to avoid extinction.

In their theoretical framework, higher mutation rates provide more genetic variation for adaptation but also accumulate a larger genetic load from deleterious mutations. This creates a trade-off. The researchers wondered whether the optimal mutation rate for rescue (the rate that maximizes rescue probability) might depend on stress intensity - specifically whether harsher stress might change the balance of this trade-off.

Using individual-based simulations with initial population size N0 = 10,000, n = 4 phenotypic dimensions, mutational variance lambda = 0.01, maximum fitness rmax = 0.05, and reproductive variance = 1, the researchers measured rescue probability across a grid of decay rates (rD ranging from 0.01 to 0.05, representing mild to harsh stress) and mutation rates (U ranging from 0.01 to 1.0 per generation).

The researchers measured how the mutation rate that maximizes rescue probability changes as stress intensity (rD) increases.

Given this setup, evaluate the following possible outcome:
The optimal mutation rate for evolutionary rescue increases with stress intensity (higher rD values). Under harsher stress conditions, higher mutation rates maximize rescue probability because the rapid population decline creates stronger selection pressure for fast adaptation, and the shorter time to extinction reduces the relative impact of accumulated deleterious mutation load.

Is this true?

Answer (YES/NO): YES